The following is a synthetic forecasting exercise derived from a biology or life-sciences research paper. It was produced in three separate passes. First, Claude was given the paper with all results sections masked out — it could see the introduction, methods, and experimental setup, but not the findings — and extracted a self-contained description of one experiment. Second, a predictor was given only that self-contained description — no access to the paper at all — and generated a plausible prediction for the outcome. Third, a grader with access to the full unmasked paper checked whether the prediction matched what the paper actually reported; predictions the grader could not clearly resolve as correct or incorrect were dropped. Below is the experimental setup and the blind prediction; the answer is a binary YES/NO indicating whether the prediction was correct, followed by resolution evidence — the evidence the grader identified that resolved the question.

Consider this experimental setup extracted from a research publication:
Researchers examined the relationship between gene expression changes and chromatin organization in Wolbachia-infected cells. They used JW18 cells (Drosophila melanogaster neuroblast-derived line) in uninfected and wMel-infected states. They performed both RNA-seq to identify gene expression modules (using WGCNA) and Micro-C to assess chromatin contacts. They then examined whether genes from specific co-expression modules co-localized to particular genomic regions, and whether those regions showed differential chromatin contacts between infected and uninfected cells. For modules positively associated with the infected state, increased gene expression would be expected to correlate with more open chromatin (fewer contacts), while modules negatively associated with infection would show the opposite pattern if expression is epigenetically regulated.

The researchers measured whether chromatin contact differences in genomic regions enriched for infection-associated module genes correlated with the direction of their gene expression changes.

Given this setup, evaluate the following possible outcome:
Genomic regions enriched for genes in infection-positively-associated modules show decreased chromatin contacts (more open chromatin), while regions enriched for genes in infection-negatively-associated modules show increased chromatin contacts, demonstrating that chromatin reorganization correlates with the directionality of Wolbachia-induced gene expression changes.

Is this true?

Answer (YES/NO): YES